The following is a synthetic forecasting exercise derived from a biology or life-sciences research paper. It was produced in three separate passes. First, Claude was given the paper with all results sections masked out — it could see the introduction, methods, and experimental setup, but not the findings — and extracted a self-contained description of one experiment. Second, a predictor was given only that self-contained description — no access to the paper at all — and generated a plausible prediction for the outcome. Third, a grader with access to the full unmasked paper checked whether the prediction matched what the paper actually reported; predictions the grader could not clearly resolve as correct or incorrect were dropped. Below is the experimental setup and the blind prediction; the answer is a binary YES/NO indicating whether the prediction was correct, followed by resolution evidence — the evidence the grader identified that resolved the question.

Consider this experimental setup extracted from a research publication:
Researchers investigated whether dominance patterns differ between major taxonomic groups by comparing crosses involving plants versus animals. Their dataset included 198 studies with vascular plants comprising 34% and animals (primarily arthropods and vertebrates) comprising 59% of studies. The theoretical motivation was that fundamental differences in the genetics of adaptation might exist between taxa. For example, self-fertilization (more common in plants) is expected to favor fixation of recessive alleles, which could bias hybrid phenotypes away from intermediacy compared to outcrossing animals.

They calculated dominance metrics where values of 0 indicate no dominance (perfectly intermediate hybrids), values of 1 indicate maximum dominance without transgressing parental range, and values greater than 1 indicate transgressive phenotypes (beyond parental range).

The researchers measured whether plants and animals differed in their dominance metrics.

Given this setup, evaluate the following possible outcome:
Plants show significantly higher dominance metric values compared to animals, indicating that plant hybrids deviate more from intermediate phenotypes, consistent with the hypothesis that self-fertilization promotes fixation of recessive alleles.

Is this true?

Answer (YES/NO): NO